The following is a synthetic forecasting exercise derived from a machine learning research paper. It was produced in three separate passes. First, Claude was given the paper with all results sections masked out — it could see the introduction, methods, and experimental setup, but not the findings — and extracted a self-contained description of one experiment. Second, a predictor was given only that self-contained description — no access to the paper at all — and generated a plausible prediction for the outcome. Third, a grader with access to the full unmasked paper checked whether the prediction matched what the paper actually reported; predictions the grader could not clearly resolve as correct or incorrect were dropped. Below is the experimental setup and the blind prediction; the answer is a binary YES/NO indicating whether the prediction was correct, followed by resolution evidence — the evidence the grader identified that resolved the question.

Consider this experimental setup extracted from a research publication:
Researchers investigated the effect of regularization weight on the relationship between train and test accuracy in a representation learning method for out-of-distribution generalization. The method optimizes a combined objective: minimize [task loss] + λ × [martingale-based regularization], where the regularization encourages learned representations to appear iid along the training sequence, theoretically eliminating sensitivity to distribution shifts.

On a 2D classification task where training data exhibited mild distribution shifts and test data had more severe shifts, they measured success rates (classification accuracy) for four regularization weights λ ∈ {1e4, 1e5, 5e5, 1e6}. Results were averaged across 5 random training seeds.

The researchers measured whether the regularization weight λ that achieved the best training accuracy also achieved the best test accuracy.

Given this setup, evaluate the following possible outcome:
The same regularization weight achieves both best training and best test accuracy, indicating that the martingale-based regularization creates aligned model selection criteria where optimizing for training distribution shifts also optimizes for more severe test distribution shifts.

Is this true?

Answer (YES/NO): NO